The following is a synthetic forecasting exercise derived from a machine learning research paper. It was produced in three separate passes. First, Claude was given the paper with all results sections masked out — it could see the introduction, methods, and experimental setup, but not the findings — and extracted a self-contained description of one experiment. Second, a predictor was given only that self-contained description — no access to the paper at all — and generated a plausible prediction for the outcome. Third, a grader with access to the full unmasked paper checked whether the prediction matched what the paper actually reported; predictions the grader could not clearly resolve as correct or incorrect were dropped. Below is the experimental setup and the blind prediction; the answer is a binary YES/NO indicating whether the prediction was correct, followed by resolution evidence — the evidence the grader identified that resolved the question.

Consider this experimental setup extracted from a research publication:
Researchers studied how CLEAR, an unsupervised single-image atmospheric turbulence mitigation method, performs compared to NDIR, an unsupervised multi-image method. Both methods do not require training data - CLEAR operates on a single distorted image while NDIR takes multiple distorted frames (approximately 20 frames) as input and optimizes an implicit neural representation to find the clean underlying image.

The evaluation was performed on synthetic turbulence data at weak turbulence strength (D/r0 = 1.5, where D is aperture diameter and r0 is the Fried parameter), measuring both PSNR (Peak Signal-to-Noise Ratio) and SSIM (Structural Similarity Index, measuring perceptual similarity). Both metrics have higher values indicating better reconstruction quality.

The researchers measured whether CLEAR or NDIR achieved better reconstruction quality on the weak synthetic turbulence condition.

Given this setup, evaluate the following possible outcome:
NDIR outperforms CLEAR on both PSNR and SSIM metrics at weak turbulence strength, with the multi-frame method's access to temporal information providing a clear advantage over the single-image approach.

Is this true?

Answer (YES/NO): YES